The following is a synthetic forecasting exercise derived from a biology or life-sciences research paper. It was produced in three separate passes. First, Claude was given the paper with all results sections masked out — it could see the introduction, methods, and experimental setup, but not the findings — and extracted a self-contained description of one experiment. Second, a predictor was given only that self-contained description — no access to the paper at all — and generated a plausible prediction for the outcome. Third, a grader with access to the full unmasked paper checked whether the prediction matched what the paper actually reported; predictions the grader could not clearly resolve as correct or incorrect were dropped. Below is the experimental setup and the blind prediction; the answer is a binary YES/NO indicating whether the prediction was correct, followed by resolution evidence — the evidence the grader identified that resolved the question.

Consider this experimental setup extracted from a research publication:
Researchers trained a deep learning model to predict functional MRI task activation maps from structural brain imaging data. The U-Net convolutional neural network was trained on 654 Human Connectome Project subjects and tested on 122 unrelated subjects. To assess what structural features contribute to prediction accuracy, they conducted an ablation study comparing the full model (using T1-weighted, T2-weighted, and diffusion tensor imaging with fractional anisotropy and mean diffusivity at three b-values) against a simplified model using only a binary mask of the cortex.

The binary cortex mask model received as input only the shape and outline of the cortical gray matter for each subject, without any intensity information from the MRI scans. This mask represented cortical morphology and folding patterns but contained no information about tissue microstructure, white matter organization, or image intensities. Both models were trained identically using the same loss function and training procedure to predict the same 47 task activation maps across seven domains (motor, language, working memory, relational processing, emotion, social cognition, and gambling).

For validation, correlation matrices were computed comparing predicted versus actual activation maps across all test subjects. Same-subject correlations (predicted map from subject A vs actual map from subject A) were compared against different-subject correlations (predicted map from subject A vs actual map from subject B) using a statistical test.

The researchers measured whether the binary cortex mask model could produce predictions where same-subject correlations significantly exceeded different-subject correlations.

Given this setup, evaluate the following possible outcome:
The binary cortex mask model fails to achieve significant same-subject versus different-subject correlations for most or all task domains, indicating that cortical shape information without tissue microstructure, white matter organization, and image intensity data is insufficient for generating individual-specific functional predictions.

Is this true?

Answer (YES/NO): NO